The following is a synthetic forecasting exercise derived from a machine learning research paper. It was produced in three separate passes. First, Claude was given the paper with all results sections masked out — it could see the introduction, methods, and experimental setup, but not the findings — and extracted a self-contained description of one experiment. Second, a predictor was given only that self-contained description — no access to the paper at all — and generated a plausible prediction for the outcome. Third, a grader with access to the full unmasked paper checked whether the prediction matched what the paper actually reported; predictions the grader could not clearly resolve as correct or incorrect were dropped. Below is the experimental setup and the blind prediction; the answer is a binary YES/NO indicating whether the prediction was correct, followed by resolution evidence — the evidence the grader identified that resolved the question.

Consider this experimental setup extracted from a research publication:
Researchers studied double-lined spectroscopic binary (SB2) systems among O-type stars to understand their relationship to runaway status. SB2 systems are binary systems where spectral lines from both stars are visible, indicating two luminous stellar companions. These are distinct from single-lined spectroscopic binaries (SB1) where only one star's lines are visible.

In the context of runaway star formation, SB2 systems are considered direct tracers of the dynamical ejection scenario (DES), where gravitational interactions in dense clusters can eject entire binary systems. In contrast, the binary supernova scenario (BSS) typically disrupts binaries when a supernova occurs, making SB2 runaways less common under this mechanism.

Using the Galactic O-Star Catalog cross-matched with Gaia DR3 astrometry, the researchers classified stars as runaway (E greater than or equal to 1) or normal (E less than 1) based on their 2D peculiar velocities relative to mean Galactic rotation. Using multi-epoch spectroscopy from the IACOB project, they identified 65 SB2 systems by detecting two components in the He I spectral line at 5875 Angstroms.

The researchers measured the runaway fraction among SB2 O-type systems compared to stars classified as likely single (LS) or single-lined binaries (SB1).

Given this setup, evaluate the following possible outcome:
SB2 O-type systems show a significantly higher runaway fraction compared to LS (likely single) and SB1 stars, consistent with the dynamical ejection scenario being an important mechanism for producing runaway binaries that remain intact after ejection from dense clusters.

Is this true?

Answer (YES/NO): NO